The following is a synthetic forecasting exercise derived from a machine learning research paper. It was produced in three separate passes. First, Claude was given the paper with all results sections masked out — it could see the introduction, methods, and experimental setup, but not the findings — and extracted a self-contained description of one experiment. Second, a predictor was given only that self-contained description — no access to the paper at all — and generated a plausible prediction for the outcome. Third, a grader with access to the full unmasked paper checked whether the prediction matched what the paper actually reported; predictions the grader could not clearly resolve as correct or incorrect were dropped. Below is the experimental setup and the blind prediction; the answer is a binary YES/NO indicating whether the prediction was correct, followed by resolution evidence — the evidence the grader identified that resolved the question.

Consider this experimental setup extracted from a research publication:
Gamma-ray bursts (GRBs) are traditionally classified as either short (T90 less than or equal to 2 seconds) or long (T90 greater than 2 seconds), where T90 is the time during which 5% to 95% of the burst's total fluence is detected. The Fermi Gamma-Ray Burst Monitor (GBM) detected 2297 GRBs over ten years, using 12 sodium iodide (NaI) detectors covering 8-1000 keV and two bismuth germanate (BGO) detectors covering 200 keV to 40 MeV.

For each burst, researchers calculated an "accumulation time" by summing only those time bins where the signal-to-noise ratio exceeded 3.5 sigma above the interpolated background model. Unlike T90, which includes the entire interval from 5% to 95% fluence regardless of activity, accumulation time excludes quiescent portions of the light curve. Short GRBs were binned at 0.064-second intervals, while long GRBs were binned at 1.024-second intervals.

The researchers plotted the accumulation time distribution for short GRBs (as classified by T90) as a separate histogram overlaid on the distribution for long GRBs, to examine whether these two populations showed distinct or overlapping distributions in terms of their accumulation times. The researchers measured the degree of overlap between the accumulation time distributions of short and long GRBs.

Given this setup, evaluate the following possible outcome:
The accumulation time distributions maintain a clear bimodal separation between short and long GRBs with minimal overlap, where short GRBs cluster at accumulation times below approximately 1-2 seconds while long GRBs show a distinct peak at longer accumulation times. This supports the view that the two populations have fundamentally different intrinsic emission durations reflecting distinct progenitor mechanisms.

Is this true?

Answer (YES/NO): YES